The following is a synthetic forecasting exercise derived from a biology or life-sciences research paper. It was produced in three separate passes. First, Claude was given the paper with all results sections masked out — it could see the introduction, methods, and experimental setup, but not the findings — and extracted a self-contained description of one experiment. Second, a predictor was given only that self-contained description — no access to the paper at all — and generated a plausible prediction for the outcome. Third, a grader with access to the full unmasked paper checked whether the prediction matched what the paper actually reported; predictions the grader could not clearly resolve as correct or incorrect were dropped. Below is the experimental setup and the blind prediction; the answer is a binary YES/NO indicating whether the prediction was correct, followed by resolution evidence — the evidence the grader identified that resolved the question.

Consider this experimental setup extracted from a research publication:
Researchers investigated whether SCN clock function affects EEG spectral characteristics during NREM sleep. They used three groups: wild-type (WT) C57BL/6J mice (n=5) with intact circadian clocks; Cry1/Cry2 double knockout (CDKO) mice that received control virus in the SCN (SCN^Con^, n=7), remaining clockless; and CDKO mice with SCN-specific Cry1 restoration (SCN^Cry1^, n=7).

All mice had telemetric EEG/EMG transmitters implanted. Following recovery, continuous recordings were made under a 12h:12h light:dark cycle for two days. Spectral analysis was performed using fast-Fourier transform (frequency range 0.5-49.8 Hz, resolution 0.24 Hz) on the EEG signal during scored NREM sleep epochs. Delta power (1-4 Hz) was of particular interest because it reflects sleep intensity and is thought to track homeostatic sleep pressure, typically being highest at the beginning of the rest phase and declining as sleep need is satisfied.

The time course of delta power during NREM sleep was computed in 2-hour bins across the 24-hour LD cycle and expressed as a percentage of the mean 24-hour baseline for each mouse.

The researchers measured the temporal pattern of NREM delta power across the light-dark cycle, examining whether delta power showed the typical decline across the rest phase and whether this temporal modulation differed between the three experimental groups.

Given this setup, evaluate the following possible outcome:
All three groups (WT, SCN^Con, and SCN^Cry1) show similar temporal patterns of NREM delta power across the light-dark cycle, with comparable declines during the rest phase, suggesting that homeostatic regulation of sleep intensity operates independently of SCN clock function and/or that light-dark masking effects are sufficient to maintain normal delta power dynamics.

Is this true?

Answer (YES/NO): NO